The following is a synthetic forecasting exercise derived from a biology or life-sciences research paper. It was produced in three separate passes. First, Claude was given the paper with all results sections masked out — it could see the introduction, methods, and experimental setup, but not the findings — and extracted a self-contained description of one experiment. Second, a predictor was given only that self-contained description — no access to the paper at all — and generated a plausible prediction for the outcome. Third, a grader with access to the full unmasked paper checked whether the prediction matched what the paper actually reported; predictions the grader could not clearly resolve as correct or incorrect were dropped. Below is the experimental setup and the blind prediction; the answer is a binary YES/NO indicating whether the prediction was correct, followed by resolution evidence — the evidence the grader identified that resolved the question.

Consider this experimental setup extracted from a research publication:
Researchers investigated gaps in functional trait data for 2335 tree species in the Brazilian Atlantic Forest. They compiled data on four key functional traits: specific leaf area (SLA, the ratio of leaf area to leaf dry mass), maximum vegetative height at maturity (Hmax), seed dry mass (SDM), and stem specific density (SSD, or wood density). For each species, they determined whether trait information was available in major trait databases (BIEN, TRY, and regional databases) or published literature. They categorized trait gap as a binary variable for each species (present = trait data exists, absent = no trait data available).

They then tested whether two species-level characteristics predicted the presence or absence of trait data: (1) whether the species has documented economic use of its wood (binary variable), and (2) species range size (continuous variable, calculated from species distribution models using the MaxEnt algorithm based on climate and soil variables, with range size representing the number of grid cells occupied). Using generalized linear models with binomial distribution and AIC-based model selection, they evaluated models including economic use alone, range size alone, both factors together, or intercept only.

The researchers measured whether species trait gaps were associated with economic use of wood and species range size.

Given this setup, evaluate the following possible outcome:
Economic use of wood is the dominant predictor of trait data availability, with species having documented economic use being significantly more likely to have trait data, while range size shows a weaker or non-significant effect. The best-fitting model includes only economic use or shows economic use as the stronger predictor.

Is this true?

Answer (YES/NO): NO